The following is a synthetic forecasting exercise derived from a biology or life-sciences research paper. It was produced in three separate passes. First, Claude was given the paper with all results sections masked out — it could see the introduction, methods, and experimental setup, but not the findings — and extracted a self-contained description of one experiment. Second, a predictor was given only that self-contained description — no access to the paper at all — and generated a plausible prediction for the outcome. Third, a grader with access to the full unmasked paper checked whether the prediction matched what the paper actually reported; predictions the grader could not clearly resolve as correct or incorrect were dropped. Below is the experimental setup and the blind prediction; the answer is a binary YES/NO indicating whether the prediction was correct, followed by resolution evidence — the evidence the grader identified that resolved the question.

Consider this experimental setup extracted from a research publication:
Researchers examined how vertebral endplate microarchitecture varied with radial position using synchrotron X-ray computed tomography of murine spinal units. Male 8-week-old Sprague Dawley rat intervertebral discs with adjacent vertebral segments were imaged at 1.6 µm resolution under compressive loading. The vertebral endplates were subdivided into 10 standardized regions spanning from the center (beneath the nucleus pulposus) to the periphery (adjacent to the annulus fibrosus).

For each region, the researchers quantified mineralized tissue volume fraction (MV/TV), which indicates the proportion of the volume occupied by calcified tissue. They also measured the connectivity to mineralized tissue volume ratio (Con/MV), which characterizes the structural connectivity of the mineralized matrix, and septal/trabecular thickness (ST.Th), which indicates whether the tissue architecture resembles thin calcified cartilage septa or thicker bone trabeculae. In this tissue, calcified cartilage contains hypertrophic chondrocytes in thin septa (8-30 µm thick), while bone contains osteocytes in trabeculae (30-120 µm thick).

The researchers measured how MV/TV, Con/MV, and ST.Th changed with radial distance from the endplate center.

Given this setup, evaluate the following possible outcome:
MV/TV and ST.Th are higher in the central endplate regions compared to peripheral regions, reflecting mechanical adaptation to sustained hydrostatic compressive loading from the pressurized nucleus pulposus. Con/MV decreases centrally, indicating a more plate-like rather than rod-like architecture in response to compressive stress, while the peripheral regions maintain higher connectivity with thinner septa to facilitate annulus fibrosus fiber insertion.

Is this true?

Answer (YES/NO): NO